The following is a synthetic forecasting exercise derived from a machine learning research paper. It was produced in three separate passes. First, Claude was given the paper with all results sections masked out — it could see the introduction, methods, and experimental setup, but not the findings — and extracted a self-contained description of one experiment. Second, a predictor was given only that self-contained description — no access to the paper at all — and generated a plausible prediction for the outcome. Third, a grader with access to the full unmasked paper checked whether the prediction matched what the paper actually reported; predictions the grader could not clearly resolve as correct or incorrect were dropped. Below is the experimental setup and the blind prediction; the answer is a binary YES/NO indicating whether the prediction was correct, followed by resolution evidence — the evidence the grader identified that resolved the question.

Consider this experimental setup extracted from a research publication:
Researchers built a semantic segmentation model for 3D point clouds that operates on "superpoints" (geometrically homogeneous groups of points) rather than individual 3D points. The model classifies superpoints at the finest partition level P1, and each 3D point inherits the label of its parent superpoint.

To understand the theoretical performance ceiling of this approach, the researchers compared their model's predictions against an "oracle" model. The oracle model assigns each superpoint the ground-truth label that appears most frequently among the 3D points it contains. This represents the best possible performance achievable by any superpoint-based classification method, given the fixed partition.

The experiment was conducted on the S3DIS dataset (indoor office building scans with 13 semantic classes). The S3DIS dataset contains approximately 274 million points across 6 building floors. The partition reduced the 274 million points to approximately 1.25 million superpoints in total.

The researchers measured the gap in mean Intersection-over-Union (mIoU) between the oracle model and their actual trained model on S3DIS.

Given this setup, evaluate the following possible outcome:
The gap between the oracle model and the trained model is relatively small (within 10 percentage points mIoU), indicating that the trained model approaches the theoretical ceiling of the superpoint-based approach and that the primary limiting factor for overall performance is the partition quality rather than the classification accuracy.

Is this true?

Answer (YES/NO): NO